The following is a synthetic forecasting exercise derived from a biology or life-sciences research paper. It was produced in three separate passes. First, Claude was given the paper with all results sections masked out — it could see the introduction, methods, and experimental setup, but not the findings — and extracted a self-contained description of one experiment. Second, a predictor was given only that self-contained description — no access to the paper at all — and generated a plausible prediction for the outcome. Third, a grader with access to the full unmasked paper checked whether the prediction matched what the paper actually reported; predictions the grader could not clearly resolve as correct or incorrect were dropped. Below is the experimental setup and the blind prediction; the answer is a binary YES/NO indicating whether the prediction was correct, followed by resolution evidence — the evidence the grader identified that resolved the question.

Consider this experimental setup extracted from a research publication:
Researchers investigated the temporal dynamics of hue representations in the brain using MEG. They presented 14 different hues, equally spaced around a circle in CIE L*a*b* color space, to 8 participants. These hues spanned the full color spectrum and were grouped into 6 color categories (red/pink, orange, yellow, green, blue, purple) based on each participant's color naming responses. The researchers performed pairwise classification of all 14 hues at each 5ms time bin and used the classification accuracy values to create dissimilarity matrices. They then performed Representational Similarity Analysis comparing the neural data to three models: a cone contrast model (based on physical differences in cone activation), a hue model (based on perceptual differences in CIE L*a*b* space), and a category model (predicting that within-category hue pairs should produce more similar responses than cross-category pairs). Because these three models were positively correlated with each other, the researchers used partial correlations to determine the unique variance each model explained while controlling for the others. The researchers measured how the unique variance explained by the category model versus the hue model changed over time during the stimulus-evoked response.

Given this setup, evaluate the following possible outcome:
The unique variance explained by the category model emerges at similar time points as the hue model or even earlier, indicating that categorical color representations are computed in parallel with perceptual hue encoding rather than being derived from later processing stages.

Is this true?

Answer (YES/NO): NO